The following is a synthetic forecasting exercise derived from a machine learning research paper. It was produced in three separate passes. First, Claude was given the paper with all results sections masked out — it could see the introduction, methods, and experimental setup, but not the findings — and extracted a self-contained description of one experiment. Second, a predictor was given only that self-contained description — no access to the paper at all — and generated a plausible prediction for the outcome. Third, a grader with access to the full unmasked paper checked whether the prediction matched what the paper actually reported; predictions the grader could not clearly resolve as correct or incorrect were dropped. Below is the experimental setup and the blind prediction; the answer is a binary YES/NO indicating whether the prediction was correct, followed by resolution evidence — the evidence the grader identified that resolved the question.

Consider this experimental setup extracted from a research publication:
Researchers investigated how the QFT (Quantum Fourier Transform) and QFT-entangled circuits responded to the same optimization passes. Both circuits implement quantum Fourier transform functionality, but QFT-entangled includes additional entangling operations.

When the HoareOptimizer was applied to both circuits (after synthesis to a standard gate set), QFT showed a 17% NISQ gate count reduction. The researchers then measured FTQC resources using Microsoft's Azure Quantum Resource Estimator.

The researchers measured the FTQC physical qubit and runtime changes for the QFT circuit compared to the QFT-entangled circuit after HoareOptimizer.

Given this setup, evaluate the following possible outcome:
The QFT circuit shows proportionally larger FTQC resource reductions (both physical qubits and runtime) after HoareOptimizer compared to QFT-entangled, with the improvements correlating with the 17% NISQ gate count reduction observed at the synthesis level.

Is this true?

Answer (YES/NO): NO